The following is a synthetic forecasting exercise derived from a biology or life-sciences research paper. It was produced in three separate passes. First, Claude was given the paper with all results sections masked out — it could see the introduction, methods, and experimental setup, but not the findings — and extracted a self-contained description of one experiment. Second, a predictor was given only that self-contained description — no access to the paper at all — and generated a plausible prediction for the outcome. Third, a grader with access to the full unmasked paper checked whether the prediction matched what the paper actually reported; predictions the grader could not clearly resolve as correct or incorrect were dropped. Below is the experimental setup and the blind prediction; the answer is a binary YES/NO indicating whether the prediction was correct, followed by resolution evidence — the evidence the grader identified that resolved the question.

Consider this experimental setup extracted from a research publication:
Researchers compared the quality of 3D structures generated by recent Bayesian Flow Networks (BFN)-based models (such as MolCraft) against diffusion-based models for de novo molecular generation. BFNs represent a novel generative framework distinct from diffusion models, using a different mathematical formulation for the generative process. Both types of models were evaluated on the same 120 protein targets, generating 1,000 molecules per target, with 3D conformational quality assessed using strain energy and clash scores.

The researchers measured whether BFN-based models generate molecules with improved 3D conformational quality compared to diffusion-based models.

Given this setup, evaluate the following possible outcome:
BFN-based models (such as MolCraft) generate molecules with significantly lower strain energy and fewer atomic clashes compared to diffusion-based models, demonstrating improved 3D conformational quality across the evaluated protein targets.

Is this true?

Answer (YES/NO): NO